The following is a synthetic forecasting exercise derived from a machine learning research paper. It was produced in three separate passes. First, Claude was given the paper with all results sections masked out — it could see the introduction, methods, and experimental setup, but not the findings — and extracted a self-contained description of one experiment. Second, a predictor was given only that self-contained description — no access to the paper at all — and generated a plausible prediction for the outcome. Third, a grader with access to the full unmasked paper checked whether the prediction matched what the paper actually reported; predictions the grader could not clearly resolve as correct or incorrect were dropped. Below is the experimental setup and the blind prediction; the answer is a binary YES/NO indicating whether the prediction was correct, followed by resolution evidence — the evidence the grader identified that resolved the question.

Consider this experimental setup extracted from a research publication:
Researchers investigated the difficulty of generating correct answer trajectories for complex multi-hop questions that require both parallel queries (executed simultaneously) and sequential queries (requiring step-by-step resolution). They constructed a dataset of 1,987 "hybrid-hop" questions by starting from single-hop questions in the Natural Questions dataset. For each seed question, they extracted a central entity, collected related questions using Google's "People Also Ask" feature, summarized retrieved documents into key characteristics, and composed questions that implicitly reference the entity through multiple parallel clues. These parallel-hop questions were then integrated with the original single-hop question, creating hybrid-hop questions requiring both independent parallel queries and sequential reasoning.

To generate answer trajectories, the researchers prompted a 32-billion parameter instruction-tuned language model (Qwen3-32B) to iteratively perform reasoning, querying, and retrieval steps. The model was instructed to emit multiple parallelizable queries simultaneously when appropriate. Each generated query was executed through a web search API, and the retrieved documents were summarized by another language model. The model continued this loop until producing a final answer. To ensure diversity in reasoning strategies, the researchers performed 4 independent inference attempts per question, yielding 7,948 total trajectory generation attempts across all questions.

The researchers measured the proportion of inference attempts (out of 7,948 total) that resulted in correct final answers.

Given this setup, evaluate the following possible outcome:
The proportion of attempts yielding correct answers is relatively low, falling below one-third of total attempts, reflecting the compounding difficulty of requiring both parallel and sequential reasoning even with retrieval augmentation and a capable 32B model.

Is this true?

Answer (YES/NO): YES